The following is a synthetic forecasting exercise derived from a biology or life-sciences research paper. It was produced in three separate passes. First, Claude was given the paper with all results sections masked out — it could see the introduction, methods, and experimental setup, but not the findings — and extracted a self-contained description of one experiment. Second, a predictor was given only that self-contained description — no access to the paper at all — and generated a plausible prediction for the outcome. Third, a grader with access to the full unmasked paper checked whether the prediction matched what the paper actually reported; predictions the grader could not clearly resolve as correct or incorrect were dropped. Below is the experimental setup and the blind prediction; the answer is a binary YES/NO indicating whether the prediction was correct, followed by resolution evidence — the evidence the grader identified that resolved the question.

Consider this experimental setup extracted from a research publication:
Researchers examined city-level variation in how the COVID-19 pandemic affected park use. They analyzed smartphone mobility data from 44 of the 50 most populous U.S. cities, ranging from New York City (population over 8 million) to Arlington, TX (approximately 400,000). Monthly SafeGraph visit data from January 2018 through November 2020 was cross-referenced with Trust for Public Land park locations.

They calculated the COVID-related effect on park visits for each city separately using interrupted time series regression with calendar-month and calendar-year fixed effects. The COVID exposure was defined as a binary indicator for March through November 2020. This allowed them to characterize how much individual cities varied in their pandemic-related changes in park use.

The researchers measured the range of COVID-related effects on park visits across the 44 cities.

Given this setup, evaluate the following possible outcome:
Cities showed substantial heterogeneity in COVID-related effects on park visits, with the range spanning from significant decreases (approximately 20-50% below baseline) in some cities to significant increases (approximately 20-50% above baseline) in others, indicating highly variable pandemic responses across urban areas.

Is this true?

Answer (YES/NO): NO